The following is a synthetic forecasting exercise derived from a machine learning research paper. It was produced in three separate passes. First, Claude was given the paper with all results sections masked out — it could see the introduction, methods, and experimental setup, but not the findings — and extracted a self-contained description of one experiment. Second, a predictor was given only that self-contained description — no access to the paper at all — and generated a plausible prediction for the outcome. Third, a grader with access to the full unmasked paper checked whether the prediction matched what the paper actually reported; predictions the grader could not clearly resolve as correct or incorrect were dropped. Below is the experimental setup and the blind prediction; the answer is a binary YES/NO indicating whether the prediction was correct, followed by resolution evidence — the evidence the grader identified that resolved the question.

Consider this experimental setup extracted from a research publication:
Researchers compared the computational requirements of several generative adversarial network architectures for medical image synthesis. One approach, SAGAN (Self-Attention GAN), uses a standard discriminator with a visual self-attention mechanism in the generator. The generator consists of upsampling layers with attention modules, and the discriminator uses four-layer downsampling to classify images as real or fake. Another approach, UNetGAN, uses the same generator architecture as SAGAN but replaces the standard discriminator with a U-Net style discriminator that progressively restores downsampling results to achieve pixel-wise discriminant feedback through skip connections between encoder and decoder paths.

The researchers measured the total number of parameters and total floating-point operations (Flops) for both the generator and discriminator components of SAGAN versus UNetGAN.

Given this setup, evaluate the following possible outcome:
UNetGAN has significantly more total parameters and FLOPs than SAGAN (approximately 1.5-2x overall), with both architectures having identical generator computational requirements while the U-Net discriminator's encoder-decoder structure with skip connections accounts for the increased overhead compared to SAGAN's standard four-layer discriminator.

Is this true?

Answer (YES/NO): YES